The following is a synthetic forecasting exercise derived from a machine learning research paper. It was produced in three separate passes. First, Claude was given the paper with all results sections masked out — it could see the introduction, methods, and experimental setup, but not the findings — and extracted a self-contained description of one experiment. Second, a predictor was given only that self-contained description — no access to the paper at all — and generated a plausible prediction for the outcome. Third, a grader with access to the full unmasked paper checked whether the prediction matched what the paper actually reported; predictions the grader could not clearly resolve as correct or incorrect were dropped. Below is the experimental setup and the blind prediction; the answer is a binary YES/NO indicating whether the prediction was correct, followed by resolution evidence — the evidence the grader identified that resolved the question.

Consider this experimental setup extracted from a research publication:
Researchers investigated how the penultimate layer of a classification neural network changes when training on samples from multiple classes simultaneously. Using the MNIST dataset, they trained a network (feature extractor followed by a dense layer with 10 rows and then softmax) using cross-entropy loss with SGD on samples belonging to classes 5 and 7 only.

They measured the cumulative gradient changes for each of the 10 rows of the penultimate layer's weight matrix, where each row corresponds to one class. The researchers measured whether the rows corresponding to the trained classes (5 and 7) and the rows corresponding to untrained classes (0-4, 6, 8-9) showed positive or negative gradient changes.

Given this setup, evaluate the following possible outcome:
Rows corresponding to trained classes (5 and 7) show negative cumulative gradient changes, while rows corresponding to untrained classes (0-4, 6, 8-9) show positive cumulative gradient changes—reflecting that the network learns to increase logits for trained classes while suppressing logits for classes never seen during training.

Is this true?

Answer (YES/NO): NO